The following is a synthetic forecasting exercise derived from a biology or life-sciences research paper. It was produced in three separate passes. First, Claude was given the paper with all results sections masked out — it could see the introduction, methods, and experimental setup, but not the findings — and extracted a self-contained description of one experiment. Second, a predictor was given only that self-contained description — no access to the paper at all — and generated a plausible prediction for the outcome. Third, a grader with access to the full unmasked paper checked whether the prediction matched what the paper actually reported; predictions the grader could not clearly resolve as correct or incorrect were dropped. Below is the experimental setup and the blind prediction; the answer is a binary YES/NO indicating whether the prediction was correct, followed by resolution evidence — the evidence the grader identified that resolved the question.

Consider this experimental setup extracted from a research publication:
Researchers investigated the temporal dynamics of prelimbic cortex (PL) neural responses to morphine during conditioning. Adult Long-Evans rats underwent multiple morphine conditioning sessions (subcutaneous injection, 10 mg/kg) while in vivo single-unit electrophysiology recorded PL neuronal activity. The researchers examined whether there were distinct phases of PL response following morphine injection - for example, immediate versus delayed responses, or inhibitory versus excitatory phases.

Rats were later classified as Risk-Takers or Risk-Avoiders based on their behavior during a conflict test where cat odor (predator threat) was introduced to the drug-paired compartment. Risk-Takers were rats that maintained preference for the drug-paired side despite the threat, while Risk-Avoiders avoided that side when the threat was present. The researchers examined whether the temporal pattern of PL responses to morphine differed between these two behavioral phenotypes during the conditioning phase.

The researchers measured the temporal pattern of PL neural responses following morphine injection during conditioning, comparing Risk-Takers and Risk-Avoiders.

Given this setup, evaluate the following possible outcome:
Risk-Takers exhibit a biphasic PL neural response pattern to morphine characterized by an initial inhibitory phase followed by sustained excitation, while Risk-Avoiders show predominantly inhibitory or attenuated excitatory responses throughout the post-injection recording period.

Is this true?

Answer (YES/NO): NO